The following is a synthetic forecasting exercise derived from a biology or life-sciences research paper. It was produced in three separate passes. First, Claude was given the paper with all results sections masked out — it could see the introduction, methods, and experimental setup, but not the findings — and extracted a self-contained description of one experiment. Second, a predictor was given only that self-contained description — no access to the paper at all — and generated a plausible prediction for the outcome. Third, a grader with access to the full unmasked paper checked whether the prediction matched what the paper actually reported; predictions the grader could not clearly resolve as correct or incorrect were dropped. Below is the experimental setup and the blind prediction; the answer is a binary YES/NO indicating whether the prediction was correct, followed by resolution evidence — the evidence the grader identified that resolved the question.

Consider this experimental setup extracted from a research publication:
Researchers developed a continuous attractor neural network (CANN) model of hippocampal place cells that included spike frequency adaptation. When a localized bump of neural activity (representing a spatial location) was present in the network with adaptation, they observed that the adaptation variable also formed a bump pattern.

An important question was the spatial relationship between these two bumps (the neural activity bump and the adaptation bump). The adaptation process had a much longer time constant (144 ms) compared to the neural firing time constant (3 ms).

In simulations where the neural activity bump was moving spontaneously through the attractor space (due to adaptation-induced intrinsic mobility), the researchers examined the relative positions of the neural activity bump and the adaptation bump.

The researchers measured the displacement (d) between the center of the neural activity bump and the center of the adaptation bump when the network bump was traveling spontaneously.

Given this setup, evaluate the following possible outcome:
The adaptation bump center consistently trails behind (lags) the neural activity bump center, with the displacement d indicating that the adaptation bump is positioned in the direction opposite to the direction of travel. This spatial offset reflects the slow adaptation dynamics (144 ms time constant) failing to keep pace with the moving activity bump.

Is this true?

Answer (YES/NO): YES